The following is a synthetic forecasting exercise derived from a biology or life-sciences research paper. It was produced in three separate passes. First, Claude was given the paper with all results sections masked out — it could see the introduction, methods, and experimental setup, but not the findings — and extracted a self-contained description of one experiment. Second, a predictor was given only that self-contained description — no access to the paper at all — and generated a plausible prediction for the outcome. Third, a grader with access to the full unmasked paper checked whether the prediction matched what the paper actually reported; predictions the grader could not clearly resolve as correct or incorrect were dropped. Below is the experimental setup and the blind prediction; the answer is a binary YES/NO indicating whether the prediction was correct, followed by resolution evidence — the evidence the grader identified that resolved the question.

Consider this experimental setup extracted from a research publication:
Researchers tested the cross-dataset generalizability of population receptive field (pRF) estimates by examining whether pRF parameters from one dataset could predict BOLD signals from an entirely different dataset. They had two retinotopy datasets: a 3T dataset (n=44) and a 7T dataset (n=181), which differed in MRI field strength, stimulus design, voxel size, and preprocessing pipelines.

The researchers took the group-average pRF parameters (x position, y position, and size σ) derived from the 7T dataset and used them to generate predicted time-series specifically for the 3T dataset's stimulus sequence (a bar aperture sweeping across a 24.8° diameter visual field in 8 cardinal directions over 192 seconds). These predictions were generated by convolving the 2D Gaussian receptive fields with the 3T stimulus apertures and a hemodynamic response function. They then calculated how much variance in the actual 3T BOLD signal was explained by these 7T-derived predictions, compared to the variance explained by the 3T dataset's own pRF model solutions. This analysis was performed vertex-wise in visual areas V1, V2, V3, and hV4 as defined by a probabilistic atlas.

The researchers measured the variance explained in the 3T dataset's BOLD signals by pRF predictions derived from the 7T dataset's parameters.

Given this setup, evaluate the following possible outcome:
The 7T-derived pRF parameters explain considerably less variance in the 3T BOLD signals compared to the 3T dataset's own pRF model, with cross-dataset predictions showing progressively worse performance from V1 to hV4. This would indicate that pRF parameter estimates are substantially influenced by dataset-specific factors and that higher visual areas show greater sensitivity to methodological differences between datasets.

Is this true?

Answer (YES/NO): NO